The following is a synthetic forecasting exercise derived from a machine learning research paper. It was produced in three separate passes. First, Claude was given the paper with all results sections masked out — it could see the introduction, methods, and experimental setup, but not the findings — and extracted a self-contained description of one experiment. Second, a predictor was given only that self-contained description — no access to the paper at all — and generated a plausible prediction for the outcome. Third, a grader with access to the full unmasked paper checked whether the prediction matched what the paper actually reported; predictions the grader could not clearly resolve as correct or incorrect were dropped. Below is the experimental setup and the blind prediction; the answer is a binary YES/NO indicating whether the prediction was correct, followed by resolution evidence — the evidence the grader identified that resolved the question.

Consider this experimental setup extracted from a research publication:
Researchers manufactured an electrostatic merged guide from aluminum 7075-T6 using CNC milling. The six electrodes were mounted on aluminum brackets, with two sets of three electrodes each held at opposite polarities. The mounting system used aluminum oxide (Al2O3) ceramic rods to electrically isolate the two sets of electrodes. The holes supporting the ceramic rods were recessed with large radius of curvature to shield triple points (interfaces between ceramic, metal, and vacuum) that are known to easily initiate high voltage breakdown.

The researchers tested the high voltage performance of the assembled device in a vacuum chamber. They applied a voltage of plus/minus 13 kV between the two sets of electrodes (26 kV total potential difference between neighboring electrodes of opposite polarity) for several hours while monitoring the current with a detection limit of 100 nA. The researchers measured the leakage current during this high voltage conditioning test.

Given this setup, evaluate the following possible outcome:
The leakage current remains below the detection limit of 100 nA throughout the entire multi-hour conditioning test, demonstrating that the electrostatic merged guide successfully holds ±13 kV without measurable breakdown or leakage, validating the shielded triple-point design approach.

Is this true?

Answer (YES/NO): YES